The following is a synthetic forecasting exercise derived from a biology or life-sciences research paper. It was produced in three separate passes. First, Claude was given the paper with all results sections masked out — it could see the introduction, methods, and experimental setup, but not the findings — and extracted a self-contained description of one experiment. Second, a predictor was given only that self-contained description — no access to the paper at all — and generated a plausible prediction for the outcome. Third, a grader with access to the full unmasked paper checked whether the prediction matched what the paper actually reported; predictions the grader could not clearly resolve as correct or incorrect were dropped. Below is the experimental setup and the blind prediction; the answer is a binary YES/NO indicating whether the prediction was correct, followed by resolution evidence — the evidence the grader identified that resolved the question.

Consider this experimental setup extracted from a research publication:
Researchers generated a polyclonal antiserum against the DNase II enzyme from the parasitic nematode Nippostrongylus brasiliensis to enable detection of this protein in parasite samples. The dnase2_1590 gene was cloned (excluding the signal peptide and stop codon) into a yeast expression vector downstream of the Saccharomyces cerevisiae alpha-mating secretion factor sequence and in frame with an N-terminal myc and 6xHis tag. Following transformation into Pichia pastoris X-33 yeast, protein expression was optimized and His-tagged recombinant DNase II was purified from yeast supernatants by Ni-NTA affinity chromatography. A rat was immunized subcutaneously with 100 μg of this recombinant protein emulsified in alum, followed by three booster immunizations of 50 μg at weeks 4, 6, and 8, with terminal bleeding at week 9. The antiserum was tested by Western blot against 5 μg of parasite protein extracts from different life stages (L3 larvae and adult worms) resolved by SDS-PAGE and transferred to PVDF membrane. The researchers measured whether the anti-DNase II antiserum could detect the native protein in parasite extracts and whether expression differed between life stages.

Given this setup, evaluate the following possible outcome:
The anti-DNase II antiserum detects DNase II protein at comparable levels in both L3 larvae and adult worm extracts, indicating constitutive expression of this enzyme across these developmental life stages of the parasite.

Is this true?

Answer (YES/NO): NO